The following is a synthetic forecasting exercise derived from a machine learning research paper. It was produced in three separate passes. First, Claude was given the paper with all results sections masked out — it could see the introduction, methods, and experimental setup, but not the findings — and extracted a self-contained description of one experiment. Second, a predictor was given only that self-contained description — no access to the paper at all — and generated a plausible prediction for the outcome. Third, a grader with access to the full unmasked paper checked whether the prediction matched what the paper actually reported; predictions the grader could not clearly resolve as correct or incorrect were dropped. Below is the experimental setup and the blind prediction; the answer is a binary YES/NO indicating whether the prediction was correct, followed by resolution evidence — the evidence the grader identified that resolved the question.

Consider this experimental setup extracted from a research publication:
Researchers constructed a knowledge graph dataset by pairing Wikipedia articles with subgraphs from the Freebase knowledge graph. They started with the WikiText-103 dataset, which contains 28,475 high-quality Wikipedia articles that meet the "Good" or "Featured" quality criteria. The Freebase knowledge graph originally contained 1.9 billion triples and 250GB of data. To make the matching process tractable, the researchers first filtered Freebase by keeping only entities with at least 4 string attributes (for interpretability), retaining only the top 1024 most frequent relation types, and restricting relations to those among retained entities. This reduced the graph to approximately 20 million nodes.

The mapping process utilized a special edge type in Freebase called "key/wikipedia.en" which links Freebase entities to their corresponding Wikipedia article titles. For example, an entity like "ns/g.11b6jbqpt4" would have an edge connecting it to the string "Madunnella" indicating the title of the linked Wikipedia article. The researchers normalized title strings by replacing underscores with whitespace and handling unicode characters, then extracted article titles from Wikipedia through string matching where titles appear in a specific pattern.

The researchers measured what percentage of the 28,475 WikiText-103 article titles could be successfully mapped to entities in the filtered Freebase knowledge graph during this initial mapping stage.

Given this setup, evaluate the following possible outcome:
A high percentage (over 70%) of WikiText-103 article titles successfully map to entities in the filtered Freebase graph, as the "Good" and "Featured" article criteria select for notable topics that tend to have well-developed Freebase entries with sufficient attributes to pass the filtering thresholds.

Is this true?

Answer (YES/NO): YES